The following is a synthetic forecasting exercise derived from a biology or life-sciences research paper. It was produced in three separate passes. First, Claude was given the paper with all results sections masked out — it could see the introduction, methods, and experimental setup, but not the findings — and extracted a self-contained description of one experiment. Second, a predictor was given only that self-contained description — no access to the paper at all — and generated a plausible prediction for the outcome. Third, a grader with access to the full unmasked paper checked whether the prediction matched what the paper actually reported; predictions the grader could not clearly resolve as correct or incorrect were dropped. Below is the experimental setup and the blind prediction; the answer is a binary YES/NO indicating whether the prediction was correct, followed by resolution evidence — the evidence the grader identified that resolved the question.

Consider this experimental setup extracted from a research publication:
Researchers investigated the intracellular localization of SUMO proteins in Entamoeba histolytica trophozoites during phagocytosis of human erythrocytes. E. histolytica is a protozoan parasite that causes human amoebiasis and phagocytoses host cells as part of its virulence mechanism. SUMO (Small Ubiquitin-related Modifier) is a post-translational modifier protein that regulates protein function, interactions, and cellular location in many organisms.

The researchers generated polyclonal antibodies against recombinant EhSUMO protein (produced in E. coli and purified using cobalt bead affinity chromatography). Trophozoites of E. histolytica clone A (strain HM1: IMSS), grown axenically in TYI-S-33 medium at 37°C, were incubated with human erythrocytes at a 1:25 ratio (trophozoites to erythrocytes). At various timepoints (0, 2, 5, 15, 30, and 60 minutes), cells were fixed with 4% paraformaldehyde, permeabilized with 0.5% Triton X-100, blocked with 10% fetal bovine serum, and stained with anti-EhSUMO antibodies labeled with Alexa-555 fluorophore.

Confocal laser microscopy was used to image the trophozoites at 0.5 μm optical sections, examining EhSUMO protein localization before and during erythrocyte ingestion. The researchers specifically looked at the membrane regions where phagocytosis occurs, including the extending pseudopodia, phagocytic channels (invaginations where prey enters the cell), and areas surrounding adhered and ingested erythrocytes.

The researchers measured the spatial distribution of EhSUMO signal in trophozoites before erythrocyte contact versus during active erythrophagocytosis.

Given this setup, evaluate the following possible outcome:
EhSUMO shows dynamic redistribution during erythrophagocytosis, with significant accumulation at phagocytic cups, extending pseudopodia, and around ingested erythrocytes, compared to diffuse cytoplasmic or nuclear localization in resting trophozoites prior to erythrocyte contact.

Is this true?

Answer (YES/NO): YES